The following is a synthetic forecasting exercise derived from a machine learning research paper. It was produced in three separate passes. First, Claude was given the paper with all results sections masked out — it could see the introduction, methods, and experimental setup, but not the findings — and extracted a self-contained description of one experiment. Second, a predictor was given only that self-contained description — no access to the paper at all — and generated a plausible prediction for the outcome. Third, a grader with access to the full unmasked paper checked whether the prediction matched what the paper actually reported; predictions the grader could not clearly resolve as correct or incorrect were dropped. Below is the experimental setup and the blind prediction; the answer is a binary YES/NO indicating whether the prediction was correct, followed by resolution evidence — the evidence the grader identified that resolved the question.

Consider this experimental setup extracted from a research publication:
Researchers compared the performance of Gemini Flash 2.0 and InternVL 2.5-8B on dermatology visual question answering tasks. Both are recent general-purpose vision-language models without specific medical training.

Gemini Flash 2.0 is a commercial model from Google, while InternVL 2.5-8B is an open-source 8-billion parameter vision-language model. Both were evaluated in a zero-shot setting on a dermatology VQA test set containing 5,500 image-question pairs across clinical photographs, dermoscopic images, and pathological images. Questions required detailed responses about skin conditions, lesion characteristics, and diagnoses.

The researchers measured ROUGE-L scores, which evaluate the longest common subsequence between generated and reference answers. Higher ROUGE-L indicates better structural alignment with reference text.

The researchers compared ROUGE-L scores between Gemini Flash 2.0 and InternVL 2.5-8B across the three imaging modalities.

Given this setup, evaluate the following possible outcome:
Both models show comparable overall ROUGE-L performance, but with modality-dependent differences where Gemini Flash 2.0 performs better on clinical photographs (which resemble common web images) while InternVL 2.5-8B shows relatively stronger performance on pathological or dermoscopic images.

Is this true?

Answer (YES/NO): NO